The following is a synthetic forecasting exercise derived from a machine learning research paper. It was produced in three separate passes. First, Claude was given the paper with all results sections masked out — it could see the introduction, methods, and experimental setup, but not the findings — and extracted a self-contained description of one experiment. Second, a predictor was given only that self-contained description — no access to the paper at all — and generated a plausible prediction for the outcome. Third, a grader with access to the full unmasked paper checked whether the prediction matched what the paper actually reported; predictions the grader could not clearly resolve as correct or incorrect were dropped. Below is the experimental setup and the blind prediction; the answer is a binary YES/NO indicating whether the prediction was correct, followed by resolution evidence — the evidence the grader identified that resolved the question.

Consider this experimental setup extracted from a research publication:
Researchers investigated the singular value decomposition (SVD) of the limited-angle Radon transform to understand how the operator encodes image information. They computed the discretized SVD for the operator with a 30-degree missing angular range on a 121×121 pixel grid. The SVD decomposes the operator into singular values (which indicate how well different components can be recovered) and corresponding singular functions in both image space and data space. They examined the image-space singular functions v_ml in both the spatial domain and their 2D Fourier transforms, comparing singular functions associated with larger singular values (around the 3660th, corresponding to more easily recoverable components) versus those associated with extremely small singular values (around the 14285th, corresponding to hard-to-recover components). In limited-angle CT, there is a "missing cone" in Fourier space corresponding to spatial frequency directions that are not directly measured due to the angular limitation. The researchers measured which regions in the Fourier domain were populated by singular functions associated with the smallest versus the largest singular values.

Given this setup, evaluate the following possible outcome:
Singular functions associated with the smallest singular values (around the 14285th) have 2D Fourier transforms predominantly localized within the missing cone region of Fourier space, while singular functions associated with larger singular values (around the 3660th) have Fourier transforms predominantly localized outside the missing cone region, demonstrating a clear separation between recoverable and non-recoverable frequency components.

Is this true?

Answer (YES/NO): NO